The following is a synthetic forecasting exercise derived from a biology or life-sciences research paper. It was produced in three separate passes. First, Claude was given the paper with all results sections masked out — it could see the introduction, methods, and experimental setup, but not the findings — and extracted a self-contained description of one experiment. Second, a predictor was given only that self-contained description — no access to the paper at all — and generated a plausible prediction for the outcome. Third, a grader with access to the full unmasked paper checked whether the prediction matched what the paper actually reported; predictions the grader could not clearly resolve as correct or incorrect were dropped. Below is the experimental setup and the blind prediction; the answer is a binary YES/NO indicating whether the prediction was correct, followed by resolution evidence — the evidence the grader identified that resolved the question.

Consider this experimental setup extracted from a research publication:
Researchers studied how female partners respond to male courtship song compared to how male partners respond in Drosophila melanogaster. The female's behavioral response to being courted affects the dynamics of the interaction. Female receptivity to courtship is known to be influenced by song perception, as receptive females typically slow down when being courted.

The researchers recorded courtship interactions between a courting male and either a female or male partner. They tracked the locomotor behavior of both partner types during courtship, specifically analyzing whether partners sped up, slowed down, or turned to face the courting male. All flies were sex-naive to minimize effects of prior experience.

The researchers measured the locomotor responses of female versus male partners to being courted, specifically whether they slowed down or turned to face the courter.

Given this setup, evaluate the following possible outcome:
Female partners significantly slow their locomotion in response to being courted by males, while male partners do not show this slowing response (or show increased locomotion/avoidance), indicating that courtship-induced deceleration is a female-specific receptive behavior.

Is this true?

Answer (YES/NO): YES